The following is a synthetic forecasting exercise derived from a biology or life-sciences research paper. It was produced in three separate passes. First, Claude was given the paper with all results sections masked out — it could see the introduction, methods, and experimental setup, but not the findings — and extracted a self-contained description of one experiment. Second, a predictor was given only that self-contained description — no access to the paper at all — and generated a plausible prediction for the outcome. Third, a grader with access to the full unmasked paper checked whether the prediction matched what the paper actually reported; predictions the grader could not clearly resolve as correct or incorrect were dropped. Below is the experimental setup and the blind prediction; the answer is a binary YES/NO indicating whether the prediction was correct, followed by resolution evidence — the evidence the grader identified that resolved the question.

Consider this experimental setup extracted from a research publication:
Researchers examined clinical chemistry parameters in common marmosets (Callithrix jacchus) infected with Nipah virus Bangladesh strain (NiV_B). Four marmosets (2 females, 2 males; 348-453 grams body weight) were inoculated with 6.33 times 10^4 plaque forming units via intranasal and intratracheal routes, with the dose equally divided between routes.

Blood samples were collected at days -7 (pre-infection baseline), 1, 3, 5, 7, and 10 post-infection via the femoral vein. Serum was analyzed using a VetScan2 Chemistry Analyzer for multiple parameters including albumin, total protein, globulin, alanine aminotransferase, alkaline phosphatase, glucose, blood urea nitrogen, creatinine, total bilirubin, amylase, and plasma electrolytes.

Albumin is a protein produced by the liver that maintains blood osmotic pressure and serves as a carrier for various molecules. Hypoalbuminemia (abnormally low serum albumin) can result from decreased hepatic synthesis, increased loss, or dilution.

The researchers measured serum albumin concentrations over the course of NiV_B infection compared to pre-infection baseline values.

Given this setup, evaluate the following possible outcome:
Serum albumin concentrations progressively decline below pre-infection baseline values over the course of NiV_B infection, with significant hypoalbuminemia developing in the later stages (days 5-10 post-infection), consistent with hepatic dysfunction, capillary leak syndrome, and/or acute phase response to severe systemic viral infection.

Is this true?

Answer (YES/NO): NO